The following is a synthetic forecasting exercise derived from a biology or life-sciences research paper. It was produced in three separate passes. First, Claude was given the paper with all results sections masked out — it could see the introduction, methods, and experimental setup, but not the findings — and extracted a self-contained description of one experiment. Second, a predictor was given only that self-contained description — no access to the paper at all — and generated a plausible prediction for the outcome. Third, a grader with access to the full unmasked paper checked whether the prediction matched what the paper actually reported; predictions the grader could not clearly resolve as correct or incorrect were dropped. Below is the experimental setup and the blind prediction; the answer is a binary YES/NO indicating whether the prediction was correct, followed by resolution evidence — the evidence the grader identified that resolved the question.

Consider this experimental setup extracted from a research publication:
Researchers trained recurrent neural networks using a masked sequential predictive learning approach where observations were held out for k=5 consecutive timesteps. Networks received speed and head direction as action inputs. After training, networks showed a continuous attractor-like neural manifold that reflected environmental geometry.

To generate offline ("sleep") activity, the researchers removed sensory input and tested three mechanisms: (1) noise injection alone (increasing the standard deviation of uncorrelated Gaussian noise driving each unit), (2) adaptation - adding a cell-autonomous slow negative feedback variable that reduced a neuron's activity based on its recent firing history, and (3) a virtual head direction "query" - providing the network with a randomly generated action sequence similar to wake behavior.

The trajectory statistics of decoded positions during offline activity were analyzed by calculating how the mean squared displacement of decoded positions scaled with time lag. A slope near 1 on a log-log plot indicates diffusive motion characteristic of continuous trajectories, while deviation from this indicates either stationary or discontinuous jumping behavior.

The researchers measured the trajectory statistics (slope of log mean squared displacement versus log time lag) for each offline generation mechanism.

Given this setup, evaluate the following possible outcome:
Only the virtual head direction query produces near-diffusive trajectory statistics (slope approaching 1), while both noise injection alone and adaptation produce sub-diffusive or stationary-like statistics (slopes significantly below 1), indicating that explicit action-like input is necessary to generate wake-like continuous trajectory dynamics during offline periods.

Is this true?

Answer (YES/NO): NO